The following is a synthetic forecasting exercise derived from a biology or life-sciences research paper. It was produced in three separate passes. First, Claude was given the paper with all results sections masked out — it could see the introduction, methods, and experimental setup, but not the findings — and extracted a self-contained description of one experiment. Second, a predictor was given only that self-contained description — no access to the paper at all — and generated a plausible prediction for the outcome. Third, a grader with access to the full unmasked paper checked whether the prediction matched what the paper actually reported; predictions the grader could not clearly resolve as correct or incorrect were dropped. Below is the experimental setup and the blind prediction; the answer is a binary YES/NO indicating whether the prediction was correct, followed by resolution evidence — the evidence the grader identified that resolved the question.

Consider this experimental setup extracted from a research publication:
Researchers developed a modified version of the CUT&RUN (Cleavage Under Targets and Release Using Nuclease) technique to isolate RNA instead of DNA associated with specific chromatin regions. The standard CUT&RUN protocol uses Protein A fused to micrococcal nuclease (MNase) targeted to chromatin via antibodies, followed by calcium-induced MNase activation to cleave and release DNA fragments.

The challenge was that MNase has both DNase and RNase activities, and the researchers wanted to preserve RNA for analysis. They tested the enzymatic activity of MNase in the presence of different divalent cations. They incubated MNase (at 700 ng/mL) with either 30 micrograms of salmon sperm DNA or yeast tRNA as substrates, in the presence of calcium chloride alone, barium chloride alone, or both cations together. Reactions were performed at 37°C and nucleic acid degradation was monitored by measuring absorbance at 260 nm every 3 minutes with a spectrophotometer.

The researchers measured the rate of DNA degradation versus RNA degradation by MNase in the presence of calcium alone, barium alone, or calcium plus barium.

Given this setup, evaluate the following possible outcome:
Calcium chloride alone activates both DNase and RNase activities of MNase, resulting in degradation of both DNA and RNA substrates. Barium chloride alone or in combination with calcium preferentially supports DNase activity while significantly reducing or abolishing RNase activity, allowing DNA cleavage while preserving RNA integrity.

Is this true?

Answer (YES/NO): YES